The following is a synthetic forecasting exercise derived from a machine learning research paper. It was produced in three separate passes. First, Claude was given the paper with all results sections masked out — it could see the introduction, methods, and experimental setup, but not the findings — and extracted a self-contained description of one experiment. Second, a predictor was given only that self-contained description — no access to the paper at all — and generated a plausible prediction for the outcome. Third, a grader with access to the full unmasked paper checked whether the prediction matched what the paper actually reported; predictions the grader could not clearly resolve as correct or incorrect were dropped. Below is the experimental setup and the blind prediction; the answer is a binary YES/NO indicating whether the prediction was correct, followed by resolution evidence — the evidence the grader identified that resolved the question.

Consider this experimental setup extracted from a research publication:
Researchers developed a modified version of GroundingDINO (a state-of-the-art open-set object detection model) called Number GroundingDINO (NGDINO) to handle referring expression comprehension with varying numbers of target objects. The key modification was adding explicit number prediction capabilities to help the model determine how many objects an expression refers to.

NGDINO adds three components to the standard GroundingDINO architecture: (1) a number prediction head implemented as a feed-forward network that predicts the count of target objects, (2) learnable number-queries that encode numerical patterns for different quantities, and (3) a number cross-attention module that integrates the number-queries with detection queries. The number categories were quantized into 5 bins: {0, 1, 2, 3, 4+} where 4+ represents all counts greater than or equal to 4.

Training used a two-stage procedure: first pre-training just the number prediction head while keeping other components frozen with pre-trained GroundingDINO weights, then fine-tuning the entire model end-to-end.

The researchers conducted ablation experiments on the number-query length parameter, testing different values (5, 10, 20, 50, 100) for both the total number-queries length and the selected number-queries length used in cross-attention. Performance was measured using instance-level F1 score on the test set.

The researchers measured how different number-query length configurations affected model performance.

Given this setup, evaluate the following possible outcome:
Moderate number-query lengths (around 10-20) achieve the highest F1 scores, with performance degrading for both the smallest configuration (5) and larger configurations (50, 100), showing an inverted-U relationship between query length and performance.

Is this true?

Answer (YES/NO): NO